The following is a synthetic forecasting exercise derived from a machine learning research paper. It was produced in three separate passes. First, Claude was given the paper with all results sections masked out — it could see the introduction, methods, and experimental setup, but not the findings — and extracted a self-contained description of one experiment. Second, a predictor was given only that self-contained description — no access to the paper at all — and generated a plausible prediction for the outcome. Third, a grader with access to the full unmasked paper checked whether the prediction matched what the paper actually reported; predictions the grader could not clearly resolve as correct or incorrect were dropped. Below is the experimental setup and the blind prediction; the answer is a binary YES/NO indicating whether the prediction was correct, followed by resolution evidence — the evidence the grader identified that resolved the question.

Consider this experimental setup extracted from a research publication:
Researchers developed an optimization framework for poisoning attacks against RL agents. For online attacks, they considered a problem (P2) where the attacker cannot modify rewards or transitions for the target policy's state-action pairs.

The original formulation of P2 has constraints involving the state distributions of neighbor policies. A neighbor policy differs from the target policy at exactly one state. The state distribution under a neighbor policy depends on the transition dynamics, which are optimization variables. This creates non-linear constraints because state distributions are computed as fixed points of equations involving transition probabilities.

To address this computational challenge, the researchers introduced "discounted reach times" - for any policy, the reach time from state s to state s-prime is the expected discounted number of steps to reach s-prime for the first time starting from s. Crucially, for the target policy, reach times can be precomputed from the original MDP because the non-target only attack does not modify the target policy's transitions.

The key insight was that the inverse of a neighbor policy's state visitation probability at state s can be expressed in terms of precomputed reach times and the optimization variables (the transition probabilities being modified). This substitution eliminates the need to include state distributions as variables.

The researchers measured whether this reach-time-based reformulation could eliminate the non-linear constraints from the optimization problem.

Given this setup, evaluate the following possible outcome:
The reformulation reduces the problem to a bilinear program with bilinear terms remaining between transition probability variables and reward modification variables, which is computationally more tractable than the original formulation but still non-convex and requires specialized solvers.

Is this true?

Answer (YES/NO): NO